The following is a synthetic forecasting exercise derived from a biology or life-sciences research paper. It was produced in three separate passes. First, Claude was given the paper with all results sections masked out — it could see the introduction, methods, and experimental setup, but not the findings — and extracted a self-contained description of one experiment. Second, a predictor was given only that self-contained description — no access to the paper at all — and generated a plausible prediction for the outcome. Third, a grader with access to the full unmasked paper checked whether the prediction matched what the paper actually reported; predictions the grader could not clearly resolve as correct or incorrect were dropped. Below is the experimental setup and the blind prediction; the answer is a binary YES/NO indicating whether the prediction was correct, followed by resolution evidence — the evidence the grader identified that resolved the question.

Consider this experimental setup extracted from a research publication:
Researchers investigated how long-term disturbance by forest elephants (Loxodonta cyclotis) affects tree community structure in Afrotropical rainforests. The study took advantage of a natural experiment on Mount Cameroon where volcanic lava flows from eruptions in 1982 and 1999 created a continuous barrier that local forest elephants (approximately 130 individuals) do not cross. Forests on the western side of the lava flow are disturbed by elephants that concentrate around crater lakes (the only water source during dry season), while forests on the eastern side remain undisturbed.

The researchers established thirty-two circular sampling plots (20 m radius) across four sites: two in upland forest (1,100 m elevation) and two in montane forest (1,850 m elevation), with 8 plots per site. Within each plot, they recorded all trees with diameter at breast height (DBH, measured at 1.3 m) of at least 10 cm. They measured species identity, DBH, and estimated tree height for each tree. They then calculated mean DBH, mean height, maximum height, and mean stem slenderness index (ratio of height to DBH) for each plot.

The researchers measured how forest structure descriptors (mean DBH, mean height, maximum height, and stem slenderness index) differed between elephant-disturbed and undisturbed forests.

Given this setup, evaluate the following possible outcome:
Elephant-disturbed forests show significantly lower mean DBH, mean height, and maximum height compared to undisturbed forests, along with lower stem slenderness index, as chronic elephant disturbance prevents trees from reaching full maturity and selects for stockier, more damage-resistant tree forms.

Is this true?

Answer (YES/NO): NO